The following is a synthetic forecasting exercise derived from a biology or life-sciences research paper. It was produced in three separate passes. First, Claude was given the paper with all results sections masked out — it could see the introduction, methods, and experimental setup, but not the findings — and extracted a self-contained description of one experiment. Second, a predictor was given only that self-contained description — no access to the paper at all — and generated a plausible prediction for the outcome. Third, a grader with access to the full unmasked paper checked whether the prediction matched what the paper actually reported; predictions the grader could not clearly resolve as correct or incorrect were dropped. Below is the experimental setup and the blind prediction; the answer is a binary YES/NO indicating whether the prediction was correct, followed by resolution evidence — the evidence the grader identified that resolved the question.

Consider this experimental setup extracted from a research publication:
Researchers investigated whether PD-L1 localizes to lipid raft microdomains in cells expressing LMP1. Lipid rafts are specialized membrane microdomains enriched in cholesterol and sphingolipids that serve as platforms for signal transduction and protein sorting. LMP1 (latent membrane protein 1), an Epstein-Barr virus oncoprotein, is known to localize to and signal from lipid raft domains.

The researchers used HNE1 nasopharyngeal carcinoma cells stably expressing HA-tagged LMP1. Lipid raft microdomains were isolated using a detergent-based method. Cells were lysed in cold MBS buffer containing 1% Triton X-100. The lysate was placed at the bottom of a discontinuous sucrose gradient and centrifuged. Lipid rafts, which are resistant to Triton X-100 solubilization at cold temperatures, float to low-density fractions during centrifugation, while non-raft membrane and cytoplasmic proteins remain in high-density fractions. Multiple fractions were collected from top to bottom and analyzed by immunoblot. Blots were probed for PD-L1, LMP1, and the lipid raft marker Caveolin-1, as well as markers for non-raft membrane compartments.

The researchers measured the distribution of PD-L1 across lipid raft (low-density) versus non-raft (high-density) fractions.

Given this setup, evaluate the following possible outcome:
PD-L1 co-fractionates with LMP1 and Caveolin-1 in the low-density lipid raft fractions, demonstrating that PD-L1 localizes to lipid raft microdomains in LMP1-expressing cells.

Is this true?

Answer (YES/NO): YES